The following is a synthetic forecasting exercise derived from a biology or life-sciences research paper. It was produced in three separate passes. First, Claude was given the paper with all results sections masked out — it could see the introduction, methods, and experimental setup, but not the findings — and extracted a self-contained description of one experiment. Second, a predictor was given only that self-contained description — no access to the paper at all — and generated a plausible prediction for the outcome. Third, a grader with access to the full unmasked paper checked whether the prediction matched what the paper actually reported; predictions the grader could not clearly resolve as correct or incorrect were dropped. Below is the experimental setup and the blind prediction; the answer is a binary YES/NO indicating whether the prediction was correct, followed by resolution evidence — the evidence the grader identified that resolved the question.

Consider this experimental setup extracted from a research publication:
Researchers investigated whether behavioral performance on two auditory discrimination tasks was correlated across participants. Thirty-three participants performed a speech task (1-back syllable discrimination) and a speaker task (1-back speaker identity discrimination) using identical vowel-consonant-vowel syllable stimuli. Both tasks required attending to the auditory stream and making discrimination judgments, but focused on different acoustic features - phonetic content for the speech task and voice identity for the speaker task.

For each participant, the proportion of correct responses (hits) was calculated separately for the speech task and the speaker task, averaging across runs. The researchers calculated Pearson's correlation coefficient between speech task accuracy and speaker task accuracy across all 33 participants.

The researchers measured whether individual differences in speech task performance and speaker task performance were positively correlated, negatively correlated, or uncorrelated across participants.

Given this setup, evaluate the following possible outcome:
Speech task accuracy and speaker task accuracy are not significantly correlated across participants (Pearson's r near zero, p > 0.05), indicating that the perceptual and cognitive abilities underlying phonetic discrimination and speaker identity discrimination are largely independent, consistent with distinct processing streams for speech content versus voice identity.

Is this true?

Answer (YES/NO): NO